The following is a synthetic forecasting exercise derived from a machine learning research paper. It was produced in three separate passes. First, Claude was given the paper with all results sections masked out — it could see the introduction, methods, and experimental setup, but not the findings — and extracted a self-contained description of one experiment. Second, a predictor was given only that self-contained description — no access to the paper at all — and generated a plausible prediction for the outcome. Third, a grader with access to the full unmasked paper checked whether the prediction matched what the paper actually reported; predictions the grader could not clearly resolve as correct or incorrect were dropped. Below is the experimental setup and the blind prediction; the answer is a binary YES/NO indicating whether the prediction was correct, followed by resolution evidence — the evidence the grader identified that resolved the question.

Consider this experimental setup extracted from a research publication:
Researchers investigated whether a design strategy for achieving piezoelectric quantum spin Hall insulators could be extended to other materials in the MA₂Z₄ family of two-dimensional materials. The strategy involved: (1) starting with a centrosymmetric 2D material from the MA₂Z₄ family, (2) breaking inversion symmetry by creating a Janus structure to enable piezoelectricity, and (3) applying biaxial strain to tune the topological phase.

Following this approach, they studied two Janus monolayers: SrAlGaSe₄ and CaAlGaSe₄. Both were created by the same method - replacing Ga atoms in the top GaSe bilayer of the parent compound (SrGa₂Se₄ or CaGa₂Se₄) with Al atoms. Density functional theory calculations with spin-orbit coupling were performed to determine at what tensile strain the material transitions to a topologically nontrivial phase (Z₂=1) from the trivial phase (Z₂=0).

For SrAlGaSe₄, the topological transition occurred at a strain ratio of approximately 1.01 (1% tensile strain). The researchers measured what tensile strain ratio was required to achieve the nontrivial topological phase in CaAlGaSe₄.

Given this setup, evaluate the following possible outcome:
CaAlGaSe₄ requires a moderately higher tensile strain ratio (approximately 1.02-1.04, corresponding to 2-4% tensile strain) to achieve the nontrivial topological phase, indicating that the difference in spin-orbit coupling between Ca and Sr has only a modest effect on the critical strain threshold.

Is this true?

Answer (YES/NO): YES